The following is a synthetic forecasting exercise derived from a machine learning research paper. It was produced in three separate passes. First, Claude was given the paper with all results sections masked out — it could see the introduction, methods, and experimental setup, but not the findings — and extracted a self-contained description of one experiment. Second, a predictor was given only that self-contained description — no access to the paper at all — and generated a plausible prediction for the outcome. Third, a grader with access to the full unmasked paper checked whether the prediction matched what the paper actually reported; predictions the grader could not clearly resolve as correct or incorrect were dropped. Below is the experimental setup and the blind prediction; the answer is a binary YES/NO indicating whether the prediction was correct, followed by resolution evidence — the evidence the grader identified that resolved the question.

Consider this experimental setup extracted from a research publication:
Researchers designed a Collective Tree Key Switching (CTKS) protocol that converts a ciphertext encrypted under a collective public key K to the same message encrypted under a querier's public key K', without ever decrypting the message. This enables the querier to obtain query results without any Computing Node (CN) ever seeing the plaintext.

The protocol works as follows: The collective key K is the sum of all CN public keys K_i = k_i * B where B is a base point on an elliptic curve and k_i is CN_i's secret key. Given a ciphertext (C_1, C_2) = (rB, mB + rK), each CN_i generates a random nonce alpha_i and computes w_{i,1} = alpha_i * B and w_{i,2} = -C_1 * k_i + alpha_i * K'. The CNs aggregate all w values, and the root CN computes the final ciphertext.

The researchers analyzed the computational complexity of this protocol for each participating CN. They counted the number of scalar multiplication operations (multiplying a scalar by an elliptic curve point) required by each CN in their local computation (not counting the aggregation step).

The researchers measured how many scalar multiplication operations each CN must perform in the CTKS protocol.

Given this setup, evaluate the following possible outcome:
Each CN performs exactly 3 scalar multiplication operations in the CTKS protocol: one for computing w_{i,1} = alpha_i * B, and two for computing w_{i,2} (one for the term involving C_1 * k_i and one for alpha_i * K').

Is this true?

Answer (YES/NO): YES